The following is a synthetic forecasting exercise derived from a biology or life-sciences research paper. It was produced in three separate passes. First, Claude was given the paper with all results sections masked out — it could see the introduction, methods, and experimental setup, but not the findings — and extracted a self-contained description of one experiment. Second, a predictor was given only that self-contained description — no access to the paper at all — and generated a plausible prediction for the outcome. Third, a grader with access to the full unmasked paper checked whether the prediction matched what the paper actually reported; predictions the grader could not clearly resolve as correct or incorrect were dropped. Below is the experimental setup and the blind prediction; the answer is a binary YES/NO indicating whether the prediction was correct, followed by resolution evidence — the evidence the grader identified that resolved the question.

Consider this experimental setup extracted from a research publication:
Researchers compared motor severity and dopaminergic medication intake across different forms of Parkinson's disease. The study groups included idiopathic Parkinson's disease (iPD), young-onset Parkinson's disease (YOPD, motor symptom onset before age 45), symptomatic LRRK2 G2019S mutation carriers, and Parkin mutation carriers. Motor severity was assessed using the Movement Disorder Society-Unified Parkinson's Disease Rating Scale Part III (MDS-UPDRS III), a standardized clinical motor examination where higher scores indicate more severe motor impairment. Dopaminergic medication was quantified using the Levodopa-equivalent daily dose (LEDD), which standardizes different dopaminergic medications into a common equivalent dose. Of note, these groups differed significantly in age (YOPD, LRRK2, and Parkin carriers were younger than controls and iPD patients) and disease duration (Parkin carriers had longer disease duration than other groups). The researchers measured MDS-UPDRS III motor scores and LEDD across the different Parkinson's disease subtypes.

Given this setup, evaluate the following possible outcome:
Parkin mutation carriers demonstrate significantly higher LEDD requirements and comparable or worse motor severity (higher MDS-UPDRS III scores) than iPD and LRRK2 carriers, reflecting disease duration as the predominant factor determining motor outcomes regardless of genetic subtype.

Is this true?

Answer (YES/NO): NO